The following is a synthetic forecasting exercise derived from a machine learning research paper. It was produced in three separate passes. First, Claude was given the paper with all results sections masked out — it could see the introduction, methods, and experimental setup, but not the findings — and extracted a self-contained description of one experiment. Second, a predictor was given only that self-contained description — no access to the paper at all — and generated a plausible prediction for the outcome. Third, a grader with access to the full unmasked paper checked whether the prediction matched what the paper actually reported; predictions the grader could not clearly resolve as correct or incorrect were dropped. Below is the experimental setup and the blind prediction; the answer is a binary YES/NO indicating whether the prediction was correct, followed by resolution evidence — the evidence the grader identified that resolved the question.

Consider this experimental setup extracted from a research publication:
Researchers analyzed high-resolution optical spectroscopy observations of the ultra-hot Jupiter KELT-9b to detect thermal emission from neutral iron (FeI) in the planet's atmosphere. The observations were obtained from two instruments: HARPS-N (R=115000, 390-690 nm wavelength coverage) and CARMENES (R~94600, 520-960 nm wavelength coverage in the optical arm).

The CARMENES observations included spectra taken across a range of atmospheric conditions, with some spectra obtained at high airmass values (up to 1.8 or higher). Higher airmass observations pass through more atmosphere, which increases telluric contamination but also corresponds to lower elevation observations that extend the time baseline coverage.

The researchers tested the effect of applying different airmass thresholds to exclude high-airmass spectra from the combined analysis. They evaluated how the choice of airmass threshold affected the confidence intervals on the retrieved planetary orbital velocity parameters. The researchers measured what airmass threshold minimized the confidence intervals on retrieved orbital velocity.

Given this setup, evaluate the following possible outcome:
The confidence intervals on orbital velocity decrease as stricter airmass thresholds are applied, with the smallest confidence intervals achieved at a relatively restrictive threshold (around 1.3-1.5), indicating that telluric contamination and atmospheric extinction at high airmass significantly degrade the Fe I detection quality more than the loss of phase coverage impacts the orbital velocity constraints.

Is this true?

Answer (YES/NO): NO